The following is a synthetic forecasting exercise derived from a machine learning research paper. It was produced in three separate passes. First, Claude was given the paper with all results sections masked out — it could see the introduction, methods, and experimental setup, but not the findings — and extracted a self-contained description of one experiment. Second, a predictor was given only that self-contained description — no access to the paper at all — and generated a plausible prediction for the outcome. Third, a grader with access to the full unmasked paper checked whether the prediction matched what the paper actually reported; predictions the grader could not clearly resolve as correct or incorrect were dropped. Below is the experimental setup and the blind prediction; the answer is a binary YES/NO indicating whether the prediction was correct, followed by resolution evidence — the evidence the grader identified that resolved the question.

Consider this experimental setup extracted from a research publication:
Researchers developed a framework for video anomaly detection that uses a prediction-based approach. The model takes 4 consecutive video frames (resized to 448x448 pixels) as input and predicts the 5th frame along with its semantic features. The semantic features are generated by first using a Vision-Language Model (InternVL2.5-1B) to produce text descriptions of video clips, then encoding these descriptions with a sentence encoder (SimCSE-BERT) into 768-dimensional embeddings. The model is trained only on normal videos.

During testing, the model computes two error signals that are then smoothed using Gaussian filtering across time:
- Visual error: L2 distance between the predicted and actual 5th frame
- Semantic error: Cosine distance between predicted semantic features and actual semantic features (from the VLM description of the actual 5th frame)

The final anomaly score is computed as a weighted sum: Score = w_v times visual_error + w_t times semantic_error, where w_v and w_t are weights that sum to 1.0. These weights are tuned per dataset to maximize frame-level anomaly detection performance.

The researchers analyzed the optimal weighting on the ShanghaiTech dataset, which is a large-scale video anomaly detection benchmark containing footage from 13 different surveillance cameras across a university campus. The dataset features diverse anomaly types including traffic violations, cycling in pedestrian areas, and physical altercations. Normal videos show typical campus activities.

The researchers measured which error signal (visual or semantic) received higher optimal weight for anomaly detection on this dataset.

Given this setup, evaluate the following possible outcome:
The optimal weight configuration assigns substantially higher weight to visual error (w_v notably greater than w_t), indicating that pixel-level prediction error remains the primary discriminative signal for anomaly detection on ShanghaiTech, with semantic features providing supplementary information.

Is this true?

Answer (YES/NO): NO